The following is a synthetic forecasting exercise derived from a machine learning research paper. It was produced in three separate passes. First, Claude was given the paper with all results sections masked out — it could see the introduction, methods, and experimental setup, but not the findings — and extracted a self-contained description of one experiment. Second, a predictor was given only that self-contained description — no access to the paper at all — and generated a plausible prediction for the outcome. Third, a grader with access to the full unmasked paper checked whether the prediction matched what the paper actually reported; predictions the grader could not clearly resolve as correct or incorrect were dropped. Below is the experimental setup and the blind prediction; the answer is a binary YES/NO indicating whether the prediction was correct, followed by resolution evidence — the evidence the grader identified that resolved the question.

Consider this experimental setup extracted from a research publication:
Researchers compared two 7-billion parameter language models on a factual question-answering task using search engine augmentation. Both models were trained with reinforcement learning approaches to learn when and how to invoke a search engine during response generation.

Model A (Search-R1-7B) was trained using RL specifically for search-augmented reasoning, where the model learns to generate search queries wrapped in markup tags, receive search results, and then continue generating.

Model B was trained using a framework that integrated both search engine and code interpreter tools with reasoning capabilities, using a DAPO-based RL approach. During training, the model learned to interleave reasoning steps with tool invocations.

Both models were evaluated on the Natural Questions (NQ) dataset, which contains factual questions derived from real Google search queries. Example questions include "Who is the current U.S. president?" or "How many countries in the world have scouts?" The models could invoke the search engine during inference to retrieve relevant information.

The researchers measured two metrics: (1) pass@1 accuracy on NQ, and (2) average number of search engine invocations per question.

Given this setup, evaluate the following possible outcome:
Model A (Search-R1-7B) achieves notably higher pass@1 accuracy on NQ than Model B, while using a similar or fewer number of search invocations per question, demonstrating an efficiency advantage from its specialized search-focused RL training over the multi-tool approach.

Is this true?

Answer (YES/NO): NO